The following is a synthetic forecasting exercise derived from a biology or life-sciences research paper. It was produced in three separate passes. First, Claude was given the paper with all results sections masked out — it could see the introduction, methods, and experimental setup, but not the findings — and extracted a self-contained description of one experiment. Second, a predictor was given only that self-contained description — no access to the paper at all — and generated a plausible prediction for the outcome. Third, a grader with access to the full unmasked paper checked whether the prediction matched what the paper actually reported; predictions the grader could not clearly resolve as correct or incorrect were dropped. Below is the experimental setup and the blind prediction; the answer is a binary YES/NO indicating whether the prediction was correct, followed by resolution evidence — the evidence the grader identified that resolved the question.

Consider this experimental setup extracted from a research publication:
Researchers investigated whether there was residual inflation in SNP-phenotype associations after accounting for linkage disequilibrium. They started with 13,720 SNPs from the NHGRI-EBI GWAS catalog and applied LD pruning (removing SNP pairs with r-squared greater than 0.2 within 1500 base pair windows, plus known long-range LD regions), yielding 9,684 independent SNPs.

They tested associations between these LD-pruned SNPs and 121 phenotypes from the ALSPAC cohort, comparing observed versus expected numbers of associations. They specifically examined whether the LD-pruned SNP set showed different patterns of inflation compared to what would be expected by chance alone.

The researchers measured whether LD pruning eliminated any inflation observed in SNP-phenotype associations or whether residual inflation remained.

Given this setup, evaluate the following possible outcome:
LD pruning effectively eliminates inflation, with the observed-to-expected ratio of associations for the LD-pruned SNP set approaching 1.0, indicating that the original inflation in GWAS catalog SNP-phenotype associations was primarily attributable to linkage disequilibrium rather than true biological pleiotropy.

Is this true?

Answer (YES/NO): NO